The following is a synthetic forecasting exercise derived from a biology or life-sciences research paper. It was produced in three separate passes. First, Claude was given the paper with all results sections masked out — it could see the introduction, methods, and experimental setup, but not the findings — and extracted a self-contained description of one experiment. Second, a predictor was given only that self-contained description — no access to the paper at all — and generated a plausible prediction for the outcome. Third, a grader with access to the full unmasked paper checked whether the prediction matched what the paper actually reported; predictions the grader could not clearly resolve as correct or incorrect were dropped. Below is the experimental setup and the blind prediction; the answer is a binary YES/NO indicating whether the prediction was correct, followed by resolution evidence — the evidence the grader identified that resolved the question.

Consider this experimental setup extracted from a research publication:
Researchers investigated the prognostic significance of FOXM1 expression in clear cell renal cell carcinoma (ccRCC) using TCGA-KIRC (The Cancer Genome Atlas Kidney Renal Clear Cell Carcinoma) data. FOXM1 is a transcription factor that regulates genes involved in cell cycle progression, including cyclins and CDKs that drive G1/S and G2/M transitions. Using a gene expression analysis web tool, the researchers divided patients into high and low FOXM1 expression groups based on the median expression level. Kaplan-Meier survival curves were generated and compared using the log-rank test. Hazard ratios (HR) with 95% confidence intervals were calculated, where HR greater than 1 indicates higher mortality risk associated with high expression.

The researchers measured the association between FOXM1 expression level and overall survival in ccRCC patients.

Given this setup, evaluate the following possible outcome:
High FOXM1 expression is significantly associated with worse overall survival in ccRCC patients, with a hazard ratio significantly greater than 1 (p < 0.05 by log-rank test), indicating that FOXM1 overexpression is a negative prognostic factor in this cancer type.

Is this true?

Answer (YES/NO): YES